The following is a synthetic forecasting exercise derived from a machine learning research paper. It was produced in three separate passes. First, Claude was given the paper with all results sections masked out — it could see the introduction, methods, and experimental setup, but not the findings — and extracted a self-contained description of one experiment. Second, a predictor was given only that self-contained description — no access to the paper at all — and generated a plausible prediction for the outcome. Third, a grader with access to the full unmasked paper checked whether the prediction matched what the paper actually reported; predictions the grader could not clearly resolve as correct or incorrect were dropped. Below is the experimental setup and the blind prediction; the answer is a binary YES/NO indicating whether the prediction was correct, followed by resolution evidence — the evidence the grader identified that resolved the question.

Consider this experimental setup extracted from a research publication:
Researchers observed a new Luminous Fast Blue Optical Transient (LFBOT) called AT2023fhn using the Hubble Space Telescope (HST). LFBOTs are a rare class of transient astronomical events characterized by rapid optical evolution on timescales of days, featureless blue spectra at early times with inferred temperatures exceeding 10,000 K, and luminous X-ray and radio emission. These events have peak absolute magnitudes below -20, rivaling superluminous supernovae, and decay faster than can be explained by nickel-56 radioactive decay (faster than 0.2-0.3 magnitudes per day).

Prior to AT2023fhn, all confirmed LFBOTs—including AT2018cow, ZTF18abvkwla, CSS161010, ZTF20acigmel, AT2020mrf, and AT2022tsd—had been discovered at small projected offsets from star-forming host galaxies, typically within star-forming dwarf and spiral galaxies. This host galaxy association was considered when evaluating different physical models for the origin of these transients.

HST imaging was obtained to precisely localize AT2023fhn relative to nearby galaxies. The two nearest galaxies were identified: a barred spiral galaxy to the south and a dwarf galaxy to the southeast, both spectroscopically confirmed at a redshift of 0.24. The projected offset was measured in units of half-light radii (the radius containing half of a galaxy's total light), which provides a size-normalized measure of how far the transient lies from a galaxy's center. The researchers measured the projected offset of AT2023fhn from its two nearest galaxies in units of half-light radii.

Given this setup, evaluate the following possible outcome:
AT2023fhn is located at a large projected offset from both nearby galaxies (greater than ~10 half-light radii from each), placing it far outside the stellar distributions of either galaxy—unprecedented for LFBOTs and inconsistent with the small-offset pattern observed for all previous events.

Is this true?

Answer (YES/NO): NO